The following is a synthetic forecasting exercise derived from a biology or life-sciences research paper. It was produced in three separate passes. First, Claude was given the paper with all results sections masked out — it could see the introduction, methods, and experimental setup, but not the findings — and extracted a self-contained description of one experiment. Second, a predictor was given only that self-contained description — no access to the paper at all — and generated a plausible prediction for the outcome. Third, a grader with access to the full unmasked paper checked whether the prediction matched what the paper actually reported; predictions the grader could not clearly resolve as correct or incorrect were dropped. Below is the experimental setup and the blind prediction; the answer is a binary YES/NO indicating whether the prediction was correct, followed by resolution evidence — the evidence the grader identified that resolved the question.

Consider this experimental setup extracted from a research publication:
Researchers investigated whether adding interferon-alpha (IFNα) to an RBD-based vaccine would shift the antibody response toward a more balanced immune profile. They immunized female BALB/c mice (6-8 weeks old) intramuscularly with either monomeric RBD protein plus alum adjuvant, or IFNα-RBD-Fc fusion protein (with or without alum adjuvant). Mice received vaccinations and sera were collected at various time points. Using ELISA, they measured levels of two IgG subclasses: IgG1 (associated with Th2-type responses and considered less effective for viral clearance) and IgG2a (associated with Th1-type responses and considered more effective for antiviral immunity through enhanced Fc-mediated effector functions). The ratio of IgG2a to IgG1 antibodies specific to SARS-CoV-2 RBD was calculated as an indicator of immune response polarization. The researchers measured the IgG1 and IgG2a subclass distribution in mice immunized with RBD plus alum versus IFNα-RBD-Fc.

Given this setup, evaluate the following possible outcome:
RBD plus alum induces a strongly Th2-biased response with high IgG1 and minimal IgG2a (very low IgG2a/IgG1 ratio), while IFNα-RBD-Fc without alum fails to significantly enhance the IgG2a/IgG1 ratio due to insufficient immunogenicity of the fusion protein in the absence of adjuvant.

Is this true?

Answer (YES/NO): NO